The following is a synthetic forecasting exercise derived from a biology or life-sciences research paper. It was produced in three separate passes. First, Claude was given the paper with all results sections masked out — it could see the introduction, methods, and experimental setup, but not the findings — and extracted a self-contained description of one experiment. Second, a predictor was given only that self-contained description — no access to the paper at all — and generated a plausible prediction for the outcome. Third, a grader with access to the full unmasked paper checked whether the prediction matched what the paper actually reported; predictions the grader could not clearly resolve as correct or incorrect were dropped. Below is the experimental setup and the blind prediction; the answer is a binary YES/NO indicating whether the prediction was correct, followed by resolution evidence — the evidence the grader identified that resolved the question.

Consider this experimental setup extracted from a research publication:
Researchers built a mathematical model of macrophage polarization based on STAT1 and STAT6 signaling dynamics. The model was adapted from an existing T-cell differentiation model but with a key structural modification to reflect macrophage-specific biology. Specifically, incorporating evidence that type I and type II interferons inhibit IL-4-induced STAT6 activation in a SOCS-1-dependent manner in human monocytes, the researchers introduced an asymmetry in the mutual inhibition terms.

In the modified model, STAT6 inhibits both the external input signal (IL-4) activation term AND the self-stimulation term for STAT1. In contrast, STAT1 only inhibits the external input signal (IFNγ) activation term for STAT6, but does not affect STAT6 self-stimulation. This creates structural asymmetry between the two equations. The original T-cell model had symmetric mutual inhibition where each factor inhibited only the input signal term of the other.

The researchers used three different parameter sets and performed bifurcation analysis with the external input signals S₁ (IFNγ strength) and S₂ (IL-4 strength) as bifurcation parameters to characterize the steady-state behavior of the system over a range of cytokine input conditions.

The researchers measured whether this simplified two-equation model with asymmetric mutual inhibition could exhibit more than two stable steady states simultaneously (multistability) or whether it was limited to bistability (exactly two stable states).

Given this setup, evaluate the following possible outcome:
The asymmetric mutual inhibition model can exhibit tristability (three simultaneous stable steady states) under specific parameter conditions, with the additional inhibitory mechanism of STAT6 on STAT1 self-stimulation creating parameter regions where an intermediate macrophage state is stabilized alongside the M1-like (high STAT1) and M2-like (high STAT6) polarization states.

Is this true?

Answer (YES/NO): YES